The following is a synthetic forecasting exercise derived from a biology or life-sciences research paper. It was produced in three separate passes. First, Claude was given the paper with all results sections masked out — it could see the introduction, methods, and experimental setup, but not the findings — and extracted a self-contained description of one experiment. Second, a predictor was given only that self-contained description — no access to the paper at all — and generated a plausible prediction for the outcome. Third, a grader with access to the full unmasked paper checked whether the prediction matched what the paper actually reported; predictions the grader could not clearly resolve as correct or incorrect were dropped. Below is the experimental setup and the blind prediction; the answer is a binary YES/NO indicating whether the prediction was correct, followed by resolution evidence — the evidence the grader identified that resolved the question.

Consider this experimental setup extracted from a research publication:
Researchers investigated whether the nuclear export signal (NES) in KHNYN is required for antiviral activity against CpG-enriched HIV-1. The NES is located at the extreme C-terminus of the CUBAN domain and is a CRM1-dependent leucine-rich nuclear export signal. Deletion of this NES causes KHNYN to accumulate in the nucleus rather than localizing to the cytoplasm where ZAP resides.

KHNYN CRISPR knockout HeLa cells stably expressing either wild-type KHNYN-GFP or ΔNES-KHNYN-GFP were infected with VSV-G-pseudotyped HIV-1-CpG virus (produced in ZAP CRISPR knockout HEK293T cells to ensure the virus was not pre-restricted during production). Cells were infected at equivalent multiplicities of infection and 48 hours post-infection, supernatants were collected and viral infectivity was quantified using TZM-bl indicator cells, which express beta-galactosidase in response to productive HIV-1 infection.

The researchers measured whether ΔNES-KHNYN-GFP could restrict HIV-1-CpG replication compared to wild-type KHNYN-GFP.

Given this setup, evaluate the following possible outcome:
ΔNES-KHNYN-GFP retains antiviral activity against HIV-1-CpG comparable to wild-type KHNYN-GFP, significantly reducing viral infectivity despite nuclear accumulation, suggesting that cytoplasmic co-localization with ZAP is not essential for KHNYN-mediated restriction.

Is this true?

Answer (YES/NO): NO